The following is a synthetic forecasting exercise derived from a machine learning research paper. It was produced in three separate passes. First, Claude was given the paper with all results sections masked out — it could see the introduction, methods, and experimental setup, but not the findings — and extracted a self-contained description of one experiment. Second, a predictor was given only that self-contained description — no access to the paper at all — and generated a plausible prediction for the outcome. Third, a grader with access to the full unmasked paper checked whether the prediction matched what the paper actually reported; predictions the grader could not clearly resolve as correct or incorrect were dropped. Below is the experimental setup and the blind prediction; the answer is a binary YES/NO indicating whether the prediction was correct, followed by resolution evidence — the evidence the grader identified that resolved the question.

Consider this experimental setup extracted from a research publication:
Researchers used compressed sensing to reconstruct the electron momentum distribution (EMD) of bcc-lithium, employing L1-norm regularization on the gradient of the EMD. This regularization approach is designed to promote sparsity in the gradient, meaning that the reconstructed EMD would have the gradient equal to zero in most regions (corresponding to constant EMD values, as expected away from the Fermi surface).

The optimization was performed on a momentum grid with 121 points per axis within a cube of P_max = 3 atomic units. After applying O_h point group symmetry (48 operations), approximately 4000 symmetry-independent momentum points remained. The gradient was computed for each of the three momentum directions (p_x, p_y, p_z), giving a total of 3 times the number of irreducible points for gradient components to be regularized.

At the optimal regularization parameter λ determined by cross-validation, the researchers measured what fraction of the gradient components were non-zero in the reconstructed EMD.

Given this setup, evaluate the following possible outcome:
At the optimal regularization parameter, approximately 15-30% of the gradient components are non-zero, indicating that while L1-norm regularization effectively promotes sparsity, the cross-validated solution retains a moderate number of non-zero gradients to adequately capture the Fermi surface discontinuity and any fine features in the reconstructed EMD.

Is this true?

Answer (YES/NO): NO